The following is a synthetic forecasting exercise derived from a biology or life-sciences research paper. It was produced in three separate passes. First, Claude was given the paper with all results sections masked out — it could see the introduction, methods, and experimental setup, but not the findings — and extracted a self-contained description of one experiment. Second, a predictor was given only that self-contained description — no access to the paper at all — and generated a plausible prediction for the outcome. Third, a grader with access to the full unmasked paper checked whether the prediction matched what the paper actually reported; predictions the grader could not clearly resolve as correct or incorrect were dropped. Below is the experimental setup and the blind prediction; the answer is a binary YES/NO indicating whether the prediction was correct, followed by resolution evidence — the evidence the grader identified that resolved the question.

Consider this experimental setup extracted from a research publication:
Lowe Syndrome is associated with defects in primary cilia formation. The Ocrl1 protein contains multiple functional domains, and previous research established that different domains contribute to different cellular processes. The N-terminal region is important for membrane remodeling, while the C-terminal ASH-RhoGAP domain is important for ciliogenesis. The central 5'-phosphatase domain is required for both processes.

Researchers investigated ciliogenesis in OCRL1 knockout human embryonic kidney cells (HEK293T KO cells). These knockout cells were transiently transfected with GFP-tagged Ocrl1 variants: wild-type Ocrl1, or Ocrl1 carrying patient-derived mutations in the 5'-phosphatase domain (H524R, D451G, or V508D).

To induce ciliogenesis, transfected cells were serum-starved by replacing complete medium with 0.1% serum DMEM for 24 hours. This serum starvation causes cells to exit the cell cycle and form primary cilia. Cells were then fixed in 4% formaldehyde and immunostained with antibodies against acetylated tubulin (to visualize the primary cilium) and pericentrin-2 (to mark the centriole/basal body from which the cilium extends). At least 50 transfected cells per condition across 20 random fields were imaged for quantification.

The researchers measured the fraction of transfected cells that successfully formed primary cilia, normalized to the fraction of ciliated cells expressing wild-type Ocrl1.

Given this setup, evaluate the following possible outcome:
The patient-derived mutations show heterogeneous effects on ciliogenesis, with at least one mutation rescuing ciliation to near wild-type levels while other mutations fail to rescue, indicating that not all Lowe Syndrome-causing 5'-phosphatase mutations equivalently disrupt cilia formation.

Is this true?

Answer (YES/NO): NO